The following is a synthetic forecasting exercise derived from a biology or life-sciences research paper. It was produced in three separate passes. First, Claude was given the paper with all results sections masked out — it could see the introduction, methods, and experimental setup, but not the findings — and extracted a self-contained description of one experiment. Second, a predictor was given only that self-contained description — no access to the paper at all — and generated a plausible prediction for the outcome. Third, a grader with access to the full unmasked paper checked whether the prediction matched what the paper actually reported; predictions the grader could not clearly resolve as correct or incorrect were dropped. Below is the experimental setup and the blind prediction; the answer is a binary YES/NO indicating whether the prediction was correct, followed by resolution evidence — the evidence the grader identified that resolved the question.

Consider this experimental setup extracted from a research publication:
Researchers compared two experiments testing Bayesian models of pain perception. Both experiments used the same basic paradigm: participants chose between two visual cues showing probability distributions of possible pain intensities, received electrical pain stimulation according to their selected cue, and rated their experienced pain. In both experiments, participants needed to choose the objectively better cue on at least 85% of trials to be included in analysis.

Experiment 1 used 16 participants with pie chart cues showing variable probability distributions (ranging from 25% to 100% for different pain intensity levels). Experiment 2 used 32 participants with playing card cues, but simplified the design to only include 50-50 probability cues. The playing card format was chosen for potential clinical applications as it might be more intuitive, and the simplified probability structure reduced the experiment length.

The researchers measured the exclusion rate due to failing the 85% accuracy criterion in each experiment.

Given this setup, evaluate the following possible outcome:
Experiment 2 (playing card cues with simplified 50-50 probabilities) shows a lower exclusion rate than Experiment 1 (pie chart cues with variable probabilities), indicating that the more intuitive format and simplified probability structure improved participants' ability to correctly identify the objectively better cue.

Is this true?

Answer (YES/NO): NO